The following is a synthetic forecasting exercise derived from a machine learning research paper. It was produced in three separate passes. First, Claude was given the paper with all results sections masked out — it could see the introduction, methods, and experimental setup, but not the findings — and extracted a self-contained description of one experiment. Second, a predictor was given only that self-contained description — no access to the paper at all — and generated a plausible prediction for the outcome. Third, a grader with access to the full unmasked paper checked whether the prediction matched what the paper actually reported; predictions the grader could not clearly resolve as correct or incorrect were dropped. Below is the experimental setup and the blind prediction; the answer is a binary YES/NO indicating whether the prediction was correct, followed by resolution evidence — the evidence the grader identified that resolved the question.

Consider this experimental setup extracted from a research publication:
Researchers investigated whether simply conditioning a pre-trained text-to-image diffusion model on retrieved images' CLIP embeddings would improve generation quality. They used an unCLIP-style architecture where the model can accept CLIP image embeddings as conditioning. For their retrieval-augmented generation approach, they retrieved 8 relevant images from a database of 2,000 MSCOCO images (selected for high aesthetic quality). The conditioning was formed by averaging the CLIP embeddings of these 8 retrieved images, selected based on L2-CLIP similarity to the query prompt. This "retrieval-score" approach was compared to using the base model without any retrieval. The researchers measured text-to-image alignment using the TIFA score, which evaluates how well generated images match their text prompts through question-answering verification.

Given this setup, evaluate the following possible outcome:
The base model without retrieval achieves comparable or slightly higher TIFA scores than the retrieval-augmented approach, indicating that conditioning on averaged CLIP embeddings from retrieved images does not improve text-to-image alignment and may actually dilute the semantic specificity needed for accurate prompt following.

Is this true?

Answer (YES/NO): YES